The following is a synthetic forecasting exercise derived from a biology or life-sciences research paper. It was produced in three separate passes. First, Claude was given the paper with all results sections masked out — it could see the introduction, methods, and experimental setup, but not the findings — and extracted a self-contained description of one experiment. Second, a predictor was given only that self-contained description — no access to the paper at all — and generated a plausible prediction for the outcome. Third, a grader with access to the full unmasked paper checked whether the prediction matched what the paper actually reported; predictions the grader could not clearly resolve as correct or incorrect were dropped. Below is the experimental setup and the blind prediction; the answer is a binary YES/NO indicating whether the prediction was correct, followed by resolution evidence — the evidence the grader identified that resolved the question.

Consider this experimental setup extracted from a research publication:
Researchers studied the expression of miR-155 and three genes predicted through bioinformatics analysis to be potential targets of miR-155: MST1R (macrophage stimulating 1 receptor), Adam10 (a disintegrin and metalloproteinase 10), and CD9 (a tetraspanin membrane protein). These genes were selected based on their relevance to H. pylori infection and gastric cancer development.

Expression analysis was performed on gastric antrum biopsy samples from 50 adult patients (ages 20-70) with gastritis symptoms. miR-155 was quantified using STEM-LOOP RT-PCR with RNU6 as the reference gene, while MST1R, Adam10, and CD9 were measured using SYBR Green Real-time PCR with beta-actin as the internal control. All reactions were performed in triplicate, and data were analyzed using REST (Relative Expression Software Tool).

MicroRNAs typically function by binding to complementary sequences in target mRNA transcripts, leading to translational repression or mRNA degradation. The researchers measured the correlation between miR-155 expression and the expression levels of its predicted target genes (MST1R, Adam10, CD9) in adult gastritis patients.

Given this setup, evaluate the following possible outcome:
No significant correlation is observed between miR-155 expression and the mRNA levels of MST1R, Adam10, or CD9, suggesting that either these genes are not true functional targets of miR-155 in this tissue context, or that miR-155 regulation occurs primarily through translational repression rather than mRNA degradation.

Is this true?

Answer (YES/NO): NO